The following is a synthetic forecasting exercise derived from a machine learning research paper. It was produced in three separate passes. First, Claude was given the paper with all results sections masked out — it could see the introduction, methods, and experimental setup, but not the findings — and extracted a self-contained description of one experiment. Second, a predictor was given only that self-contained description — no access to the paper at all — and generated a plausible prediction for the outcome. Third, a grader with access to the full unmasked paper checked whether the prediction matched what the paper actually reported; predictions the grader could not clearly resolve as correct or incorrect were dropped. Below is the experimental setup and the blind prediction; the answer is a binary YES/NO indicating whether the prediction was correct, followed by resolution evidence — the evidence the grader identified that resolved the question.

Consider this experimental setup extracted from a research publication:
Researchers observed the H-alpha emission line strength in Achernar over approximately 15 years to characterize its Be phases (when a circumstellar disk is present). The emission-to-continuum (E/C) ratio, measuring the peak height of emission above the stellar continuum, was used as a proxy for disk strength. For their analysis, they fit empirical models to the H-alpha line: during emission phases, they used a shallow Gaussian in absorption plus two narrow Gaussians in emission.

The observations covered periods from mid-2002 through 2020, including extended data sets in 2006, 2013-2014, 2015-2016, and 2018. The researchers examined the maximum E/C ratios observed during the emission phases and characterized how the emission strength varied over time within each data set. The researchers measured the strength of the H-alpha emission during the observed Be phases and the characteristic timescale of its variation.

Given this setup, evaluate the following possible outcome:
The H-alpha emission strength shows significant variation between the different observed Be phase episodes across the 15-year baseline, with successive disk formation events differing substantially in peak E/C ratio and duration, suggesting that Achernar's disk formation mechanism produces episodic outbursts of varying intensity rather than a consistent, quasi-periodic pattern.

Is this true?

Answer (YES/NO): NO